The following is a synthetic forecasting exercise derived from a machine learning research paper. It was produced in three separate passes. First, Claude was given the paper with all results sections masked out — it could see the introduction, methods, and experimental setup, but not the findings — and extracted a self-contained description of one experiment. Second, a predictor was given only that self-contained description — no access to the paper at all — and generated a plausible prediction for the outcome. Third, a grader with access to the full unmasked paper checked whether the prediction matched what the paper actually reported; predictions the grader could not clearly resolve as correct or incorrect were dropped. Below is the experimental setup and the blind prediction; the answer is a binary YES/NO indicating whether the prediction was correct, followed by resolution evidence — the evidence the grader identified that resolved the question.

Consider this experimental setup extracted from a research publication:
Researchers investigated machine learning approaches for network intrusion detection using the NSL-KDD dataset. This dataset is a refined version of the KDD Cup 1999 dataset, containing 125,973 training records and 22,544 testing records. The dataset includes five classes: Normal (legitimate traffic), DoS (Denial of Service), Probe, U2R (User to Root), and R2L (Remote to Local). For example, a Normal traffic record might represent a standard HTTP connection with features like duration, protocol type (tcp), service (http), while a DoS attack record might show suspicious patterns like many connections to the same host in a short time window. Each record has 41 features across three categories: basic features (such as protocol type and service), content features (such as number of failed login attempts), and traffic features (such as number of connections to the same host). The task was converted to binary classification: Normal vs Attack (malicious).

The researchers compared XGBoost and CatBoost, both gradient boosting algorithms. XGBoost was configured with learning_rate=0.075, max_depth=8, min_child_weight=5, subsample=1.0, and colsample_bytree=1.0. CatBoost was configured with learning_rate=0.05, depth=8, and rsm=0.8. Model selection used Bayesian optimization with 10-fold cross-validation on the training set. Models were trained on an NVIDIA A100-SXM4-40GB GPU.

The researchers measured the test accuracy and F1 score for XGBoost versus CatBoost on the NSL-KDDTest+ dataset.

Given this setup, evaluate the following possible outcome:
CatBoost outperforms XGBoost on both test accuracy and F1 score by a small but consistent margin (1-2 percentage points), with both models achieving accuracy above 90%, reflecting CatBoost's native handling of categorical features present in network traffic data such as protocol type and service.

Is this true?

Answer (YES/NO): NO